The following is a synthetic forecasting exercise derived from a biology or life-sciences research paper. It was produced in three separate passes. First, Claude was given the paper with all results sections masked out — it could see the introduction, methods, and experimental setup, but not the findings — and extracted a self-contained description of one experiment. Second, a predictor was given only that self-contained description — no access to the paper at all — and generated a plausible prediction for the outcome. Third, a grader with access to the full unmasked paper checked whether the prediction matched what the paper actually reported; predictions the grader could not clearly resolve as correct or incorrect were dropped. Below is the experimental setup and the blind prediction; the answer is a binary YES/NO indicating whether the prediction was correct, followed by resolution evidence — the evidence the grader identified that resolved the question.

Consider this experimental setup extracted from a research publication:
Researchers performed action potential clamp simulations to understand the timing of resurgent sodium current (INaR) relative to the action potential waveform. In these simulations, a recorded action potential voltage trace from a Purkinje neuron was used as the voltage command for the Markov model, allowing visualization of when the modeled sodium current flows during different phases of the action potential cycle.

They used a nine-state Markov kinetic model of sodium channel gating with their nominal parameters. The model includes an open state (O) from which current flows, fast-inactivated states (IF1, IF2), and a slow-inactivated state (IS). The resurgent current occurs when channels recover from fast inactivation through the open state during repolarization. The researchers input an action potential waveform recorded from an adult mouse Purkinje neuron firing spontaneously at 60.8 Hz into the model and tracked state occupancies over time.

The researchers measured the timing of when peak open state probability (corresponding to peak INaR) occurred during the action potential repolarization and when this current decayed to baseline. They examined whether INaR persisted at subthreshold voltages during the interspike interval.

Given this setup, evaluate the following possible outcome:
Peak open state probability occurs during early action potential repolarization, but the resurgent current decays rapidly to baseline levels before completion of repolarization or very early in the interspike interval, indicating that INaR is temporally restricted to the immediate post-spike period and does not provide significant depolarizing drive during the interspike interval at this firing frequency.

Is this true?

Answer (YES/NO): YES